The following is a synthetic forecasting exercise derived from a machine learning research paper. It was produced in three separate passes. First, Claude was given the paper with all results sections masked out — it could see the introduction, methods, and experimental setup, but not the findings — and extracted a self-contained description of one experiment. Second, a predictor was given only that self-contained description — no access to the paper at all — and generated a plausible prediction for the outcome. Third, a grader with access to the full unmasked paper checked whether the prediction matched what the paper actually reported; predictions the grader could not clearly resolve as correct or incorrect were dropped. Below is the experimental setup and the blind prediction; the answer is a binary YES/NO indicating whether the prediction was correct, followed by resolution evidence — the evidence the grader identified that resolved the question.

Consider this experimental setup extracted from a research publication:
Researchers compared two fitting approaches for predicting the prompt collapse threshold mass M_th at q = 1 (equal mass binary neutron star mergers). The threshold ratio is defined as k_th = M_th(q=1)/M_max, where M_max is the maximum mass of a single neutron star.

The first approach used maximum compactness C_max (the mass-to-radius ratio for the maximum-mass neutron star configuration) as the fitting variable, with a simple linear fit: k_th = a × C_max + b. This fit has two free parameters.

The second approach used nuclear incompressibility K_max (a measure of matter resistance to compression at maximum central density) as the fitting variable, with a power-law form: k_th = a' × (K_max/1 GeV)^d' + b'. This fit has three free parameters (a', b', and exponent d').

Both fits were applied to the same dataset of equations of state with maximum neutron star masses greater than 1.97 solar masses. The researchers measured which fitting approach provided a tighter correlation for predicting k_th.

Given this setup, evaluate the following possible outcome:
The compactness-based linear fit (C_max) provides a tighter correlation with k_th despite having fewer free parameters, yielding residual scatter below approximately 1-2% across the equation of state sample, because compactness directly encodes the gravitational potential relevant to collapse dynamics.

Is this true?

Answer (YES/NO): YES